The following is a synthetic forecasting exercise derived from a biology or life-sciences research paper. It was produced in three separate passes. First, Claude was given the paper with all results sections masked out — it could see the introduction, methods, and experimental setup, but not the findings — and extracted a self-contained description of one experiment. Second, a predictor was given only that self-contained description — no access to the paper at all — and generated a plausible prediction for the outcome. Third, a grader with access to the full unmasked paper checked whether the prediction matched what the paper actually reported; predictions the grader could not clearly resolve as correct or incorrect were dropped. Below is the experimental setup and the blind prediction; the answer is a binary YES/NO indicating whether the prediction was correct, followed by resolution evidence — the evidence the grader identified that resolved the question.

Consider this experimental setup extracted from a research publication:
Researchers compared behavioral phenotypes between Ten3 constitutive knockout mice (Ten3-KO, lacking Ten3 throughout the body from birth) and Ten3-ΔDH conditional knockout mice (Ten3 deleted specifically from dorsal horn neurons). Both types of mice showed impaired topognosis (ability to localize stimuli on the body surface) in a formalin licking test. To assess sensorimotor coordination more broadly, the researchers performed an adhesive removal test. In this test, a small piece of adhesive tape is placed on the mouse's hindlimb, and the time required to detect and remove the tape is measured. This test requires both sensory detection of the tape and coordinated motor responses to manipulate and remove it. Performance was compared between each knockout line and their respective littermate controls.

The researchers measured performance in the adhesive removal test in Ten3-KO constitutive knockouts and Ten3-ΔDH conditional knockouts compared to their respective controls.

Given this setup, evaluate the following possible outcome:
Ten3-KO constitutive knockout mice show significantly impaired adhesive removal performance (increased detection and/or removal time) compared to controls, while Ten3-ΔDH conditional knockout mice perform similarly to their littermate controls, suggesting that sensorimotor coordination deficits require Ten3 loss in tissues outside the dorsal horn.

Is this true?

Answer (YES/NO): YES